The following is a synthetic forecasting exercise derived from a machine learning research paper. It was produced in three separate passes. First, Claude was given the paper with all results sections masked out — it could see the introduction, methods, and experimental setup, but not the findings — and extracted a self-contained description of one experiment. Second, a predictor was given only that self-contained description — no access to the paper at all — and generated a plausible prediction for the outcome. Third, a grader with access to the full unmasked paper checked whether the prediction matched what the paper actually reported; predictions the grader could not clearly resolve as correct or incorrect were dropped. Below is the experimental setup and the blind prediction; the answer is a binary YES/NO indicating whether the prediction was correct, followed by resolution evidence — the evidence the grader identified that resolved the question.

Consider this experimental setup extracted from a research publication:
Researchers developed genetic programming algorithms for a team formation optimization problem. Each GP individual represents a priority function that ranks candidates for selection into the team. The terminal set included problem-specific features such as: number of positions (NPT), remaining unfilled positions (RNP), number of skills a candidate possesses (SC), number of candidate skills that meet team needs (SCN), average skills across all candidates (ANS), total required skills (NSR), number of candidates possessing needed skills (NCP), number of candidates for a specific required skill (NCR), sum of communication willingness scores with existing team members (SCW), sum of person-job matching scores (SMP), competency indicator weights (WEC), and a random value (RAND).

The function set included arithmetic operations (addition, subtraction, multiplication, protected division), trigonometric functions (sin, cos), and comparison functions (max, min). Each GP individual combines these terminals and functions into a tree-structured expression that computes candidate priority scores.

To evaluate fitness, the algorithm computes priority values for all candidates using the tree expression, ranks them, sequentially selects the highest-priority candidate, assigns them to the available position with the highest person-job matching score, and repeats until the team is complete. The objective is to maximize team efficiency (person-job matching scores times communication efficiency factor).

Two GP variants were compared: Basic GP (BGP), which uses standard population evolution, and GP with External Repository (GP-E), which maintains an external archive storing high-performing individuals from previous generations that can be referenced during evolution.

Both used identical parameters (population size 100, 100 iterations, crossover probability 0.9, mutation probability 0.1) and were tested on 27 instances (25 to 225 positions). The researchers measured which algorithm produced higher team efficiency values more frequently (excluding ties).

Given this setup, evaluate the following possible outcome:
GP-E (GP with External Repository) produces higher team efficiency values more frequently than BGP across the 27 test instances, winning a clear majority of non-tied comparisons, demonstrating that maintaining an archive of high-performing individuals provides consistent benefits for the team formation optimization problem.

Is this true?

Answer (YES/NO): YES